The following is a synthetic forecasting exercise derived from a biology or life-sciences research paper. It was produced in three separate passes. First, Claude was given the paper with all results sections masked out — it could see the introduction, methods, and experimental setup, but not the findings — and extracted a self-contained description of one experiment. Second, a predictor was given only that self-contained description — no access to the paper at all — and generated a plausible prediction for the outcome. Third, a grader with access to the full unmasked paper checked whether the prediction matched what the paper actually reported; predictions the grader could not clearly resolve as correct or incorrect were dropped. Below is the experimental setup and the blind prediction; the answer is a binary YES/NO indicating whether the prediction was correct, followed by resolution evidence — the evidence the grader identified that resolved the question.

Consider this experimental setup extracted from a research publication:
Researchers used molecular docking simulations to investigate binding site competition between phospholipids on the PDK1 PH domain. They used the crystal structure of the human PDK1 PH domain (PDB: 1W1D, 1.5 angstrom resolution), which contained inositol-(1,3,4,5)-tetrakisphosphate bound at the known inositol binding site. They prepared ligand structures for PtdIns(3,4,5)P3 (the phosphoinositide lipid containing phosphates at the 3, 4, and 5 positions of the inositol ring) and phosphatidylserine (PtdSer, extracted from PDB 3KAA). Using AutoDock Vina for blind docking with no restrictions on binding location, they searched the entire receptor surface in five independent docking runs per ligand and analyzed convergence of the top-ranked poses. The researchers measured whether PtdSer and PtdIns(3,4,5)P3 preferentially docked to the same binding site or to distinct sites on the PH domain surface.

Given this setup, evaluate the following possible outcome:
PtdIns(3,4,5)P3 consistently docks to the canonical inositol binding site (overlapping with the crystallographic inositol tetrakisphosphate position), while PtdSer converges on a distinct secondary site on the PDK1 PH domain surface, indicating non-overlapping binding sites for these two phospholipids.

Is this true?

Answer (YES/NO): NO